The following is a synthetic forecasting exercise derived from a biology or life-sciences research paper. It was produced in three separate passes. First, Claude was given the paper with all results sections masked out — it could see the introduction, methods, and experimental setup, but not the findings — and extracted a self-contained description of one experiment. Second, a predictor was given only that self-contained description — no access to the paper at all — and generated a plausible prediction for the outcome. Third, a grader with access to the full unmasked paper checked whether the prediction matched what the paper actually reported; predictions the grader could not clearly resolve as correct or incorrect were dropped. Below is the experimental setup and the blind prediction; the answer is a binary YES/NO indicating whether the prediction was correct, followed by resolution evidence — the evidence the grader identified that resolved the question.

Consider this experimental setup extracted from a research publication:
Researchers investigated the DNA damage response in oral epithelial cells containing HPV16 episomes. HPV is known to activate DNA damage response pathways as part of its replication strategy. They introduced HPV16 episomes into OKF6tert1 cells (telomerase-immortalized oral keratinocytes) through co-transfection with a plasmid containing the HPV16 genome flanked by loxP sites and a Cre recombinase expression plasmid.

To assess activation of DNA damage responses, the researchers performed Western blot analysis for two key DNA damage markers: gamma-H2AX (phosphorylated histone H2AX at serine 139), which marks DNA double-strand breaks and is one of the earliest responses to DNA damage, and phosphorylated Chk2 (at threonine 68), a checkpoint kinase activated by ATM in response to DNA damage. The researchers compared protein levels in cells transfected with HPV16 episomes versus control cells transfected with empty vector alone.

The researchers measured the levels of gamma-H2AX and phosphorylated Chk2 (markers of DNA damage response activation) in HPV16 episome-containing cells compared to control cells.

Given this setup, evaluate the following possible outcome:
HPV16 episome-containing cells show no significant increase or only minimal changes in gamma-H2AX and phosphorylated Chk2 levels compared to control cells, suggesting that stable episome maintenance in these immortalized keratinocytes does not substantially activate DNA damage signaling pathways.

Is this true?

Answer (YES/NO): NO